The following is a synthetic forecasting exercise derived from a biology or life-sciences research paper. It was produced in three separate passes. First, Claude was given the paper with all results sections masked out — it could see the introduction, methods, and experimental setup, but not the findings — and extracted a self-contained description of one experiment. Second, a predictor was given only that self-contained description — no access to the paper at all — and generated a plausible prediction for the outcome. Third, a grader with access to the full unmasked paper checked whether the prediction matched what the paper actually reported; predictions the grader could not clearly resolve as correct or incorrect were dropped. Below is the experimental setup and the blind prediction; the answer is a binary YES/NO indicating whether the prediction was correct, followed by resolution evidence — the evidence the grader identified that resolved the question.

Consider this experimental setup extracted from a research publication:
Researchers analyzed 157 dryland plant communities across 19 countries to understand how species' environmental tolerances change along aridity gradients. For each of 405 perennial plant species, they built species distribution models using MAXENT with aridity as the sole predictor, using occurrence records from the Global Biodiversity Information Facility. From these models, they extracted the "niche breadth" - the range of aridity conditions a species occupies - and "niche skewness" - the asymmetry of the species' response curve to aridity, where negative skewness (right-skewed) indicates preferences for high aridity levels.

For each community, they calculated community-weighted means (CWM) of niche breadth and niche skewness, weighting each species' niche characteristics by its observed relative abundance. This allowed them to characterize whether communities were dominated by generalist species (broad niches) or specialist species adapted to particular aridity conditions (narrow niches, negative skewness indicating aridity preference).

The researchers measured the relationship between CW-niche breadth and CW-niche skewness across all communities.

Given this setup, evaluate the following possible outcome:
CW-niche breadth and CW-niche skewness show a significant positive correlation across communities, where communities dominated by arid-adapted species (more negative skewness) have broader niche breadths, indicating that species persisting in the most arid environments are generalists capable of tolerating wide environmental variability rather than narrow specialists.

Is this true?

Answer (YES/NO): NO